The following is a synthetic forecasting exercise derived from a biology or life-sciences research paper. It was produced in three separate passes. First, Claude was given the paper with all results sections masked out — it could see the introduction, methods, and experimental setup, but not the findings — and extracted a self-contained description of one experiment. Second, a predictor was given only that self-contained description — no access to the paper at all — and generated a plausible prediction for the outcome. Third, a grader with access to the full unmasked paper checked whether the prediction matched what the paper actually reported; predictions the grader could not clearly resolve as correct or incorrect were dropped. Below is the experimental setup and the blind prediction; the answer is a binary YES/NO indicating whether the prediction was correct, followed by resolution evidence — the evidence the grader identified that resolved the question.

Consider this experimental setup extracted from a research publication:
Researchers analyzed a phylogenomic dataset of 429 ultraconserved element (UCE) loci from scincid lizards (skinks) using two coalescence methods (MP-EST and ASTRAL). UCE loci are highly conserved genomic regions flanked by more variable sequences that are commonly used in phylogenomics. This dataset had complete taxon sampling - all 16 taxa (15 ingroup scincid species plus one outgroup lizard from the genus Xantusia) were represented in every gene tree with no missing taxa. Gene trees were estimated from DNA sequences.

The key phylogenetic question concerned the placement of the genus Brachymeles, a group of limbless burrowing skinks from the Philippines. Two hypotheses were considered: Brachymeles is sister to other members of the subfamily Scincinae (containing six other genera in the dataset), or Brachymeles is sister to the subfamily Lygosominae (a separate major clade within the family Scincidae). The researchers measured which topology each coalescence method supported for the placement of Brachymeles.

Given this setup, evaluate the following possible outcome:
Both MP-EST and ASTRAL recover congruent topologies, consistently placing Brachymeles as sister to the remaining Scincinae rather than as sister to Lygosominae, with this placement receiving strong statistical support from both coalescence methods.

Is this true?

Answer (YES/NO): NO